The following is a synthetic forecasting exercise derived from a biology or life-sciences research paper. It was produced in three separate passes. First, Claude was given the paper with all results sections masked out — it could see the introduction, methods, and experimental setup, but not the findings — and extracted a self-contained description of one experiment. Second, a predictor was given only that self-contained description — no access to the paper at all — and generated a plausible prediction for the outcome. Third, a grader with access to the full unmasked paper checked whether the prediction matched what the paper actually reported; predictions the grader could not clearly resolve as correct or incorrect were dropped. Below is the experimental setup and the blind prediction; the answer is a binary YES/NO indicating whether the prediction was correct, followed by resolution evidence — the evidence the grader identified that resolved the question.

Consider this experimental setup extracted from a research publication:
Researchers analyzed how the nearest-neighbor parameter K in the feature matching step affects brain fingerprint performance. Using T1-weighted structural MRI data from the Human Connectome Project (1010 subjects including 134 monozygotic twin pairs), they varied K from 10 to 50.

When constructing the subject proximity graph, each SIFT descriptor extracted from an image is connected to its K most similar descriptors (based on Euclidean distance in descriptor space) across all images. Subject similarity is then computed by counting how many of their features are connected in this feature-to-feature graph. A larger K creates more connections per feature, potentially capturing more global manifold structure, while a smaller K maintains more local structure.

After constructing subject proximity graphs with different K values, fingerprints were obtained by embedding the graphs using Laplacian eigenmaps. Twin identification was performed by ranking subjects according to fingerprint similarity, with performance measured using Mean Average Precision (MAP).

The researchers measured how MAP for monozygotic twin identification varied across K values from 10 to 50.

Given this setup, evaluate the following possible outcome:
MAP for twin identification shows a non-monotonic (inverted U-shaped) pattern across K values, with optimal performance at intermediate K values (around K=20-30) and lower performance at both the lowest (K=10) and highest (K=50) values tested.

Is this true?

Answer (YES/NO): NO